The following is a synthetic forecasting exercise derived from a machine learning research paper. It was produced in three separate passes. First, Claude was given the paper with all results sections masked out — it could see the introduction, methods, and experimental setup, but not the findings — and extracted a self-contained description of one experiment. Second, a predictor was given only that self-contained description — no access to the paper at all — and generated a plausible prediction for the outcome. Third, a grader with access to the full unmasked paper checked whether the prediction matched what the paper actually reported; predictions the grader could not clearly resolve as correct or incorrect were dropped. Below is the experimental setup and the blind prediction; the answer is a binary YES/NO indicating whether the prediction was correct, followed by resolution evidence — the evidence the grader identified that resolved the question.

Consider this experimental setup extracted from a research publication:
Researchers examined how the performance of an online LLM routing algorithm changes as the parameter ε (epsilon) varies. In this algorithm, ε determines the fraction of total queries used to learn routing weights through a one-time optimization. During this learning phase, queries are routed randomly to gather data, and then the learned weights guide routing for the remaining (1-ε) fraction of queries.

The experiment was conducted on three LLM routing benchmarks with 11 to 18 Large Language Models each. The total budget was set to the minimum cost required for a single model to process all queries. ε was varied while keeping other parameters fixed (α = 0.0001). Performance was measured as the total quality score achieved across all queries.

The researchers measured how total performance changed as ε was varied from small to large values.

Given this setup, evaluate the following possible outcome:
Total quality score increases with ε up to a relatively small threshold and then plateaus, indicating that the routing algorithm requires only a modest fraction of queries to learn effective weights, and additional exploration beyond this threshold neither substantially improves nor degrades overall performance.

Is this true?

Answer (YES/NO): NO